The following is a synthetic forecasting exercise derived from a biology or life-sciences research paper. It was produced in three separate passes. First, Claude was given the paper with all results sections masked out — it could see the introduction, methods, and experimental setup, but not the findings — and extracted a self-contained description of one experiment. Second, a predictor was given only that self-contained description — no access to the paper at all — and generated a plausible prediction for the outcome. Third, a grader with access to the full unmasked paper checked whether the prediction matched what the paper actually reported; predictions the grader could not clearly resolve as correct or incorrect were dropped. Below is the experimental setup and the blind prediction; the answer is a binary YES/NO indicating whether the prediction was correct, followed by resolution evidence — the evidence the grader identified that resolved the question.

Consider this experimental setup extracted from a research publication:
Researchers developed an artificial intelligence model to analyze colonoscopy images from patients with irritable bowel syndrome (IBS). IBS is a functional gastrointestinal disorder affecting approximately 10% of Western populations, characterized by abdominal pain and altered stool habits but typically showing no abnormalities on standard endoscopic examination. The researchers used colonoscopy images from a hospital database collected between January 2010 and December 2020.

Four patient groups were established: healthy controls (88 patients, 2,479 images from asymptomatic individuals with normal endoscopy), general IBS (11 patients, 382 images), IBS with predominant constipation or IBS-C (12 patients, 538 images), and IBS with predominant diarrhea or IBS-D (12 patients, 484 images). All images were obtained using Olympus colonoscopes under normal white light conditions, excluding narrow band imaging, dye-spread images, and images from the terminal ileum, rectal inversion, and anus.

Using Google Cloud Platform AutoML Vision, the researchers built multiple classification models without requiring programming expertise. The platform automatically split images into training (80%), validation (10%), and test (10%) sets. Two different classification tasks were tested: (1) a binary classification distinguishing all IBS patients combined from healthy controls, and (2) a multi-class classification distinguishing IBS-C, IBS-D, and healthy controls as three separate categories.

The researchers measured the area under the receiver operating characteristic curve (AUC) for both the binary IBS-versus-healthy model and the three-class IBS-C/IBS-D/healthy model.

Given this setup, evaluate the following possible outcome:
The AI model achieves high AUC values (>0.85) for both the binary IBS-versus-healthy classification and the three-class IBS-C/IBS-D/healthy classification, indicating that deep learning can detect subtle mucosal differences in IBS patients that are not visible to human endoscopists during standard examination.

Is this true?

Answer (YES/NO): NO